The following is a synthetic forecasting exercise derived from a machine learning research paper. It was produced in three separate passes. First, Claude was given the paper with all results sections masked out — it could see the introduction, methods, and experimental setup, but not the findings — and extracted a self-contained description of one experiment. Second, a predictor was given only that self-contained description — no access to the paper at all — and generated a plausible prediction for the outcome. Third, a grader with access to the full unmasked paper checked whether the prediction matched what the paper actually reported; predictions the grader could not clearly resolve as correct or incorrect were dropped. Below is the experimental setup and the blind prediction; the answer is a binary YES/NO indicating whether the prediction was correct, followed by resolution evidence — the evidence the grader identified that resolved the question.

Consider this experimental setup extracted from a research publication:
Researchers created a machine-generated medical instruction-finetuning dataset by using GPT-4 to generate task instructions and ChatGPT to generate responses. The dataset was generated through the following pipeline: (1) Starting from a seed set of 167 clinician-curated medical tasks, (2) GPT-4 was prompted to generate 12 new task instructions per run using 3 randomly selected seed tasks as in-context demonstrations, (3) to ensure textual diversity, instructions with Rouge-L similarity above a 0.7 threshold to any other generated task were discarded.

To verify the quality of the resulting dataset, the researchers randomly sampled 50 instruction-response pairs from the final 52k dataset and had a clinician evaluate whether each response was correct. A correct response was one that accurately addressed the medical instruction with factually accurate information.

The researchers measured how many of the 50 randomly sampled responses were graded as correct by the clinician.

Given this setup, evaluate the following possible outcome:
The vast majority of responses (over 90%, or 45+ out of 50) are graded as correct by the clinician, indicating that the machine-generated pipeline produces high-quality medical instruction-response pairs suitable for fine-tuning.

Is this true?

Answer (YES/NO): YES